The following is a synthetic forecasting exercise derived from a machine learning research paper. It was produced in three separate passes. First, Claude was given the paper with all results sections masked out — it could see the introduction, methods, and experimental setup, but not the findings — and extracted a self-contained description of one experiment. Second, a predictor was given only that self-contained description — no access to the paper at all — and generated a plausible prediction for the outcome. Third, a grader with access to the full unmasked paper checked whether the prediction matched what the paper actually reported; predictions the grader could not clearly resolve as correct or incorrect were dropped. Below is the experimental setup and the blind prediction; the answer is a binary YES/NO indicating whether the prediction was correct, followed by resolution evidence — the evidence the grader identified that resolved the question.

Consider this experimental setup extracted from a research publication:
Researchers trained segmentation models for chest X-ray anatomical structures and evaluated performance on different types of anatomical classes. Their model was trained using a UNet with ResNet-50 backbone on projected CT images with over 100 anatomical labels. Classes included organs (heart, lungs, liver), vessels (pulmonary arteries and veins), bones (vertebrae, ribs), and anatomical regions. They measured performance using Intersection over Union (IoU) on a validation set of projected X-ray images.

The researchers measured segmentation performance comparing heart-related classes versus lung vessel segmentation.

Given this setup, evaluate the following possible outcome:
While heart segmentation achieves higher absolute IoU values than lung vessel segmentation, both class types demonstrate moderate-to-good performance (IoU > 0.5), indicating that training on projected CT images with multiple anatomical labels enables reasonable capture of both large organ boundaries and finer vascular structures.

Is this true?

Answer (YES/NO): NO